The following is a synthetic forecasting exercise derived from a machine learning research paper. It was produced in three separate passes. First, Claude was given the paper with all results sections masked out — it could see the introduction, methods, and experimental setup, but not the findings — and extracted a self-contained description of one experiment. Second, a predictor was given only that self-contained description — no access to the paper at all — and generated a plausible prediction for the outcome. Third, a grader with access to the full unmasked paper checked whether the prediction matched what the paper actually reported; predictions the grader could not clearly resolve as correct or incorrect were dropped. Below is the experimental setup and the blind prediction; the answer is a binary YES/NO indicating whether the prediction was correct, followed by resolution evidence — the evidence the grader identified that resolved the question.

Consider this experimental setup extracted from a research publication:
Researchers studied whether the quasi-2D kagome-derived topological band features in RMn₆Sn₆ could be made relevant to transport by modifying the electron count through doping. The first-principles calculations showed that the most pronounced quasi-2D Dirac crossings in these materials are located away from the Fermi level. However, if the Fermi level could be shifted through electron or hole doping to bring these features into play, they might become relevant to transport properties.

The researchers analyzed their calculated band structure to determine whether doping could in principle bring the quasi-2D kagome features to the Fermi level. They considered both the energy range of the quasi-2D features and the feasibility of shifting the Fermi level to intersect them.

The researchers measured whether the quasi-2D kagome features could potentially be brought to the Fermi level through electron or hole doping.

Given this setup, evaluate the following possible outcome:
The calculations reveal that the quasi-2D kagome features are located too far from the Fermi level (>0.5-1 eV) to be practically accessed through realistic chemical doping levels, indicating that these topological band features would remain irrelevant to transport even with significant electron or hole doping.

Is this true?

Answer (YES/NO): NO